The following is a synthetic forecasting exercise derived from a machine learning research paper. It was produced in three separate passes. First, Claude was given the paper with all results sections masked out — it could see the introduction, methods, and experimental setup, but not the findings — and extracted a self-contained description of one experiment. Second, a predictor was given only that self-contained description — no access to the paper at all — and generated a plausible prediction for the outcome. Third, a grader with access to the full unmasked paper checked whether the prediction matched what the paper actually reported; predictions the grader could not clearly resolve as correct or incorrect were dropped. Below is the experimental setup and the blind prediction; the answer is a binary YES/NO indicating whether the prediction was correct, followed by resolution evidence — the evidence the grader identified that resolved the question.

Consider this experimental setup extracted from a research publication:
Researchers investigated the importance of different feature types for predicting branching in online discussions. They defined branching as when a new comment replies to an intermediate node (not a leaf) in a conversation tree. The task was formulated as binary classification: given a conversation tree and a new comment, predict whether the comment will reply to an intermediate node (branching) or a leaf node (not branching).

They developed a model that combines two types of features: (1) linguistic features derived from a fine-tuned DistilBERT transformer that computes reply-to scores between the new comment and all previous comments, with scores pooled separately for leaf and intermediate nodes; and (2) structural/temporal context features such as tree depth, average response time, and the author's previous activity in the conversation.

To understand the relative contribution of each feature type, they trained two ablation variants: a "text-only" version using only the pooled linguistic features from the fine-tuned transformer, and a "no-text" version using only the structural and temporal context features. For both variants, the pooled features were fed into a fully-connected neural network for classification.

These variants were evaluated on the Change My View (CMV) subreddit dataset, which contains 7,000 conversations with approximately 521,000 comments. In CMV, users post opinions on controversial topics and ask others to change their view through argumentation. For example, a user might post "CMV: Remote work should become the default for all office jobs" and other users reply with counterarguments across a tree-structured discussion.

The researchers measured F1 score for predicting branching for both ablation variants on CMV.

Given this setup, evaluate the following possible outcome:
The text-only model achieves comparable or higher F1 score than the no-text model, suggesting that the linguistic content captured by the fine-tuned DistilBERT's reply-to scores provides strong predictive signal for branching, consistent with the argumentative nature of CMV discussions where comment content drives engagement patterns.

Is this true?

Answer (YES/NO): NO